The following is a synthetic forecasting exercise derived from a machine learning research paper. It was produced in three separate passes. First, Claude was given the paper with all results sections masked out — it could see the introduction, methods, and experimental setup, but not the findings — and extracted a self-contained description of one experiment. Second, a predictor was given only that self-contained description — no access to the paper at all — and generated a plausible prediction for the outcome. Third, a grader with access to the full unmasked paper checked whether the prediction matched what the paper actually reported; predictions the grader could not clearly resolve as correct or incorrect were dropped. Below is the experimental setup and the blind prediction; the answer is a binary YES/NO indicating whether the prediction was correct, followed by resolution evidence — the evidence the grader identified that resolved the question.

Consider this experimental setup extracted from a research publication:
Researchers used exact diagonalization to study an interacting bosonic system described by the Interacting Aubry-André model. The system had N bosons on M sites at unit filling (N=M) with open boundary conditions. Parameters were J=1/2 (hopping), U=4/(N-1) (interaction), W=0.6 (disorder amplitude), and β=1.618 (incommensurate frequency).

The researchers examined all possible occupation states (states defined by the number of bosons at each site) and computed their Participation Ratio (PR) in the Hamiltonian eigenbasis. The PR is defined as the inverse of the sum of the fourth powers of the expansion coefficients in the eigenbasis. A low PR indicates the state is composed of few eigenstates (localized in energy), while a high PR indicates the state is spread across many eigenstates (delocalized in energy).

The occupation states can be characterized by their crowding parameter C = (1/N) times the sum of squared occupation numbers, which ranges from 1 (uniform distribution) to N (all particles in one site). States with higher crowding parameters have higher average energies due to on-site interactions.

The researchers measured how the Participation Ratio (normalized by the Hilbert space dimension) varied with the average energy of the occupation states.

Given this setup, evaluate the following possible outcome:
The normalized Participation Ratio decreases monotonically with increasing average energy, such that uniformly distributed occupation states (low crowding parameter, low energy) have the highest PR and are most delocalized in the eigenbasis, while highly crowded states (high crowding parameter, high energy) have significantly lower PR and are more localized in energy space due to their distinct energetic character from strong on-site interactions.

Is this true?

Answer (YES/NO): YES